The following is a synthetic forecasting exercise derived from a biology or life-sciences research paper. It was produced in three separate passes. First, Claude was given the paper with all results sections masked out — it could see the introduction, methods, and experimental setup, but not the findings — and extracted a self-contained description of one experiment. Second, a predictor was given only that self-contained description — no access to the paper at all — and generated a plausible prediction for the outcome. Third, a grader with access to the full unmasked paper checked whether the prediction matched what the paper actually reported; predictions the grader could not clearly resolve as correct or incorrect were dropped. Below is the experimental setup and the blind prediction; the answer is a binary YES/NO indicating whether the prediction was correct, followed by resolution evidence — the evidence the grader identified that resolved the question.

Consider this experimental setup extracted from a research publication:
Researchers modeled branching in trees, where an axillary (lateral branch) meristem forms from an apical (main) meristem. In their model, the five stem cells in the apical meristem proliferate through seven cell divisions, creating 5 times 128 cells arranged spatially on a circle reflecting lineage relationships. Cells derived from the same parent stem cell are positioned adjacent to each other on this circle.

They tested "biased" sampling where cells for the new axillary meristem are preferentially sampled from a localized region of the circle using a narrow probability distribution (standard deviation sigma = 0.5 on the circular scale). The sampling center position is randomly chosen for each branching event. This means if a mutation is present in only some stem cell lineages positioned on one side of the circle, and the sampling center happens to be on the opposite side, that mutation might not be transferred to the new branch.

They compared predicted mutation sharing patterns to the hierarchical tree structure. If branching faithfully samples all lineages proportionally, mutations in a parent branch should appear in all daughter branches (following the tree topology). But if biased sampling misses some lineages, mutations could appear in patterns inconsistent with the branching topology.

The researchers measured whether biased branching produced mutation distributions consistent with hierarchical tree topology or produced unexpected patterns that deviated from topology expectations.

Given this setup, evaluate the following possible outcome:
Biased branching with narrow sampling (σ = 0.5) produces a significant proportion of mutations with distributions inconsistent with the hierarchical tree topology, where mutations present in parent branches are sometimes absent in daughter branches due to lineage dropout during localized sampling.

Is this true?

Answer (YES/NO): NO